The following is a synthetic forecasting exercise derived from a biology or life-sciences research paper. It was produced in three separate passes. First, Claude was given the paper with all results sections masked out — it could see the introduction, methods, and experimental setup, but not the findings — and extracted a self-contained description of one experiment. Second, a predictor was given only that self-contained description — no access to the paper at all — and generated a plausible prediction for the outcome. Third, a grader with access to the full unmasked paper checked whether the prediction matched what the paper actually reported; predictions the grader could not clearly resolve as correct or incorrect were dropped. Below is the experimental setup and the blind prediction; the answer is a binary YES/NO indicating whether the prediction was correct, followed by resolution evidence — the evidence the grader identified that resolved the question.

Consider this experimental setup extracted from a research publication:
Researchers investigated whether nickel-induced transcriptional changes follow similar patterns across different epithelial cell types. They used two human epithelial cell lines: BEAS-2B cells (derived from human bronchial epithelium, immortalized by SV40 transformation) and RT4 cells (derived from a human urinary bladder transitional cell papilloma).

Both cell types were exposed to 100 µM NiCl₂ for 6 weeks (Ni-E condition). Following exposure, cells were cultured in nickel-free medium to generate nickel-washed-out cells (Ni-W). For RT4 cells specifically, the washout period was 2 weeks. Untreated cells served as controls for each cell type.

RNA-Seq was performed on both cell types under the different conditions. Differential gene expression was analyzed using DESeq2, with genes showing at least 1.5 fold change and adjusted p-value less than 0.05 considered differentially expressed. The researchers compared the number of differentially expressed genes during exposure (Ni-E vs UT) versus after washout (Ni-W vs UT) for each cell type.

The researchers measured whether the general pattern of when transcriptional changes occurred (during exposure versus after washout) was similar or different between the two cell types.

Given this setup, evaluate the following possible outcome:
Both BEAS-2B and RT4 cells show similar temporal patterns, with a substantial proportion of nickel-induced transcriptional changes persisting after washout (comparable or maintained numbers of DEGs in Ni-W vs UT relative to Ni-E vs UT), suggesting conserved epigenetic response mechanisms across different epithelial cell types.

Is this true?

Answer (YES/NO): NO